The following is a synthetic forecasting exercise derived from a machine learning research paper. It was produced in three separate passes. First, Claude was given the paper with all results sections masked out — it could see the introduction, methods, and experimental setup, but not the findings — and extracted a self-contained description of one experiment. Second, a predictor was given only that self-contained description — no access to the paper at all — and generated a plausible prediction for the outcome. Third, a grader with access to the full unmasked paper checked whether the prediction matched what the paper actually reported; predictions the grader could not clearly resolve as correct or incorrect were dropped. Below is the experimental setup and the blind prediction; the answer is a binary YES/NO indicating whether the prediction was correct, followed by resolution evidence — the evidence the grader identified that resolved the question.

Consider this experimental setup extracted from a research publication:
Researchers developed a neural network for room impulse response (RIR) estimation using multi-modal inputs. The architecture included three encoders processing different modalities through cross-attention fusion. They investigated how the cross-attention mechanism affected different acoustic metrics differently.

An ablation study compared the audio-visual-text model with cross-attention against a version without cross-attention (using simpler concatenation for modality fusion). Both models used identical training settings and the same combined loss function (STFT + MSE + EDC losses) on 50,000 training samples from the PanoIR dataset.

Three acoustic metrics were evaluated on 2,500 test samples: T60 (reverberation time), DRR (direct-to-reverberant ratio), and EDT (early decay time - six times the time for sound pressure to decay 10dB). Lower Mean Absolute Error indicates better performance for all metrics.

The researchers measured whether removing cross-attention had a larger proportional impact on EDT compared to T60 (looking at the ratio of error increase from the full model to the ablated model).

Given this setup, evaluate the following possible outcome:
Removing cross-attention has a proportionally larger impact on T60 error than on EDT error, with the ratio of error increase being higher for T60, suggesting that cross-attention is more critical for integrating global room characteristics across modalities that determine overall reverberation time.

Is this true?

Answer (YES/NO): NO